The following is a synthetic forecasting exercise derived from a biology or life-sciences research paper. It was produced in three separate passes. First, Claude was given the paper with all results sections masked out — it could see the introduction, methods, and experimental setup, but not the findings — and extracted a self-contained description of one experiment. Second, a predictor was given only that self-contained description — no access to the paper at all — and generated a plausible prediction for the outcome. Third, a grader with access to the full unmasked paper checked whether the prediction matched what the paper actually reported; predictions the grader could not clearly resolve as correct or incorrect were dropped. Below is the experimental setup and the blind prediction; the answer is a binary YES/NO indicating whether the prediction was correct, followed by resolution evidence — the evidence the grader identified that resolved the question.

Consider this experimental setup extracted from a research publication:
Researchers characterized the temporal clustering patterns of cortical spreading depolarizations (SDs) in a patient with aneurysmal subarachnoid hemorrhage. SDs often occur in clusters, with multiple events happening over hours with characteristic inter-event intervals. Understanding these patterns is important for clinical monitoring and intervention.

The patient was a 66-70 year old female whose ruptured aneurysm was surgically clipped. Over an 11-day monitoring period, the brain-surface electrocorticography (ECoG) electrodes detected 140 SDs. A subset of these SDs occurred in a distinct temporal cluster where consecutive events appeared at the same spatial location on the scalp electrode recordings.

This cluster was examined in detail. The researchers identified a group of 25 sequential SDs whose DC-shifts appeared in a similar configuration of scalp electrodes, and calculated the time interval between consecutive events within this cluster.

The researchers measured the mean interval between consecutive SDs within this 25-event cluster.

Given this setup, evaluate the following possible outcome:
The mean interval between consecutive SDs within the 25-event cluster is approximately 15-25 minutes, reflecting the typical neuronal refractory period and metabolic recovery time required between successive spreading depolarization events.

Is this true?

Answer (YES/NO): YES